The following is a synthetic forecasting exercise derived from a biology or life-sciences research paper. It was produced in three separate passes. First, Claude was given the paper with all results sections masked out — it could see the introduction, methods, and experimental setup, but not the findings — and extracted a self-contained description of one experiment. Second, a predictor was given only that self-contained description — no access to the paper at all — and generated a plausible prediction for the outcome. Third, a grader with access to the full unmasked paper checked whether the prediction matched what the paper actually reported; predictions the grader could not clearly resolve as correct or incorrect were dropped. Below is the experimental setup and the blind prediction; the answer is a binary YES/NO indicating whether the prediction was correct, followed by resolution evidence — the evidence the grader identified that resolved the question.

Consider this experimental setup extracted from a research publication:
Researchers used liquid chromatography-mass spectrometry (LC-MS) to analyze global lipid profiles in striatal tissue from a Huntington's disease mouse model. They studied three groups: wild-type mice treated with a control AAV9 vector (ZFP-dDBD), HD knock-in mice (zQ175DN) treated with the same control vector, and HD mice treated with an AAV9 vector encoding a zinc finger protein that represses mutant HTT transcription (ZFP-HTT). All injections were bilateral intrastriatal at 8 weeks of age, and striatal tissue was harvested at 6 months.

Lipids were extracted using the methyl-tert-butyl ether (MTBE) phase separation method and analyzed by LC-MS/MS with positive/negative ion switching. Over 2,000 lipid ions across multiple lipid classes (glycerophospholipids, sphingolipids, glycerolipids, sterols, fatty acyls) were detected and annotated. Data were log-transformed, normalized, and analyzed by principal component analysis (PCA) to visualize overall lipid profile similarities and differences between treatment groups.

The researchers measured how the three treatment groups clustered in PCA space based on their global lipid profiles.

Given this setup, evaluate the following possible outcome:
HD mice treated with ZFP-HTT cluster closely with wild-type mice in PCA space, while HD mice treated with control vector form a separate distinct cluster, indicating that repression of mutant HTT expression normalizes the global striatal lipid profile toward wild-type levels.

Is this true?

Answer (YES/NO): YES